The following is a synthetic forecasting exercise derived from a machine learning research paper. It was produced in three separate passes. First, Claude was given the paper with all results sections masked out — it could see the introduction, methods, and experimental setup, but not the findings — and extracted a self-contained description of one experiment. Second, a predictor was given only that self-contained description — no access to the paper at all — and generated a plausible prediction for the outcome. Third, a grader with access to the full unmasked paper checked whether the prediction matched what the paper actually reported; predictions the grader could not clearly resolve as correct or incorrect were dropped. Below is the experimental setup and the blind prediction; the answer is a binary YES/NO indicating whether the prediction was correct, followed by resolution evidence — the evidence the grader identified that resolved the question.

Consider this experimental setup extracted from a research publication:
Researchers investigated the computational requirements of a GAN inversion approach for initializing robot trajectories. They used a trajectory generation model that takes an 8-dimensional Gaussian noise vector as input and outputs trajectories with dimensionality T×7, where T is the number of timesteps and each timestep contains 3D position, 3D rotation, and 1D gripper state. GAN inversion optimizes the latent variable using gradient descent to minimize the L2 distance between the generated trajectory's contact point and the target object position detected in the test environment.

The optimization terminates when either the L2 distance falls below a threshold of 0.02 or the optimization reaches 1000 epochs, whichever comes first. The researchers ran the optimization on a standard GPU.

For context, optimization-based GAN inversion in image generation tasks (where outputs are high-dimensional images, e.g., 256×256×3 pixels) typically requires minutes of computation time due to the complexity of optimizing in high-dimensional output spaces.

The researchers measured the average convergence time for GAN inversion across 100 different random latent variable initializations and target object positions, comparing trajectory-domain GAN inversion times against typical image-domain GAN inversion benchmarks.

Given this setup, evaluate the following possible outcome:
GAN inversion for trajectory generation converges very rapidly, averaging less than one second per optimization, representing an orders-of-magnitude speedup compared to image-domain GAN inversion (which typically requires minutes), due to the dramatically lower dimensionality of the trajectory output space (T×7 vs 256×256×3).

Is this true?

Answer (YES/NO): NO